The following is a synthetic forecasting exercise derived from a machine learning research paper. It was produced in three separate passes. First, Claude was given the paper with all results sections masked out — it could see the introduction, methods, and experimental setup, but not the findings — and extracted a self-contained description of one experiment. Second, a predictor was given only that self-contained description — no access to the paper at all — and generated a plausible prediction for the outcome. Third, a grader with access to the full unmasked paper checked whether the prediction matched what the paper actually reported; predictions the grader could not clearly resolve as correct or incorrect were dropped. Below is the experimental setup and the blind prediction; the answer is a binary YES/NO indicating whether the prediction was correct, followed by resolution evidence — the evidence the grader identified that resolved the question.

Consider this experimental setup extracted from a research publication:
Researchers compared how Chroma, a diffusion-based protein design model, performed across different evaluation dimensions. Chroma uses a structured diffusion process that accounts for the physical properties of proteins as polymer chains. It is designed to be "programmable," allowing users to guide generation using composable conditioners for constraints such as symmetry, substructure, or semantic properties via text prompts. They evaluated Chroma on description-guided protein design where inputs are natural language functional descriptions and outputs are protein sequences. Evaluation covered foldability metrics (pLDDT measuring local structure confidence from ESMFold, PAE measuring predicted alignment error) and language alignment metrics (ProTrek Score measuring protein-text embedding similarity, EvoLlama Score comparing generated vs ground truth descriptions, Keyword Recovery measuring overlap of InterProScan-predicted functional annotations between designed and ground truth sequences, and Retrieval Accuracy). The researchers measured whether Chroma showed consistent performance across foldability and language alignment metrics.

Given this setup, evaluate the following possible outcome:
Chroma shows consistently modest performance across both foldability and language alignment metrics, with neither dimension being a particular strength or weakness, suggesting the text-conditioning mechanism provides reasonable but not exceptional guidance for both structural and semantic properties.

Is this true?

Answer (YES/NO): NO